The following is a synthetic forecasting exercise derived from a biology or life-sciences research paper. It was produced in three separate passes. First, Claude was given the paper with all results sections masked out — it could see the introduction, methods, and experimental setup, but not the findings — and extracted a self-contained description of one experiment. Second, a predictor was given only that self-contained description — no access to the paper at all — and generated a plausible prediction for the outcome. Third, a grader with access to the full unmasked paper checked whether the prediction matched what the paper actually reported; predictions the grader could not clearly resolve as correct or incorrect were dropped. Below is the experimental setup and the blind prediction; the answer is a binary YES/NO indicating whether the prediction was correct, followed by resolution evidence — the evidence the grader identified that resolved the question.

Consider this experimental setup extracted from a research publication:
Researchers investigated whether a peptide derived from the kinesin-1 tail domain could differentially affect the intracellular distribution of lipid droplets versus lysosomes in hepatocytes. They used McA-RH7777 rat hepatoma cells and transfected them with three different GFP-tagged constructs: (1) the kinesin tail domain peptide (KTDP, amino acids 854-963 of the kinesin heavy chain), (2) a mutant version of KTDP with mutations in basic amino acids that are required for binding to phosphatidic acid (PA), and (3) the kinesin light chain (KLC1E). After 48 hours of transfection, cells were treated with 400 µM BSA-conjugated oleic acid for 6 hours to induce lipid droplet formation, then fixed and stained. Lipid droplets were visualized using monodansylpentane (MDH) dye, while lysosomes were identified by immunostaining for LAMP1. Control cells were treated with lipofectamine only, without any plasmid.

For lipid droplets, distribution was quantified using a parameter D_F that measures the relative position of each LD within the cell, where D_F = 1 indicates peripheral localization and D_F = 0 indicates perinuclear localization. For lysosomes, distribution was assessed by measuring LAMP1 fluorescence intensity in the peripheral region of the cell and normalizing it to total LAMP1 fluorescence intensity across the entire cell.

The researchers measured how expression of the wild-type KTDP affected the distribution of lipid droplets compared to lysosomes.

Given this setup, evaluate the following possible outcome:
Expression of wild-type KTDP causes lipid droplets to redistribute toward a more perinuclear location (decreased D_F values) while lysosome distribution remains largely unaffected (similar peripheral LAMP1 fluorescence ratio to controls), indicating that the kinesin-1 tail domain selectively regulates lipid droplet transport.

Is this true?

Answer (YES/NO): YES